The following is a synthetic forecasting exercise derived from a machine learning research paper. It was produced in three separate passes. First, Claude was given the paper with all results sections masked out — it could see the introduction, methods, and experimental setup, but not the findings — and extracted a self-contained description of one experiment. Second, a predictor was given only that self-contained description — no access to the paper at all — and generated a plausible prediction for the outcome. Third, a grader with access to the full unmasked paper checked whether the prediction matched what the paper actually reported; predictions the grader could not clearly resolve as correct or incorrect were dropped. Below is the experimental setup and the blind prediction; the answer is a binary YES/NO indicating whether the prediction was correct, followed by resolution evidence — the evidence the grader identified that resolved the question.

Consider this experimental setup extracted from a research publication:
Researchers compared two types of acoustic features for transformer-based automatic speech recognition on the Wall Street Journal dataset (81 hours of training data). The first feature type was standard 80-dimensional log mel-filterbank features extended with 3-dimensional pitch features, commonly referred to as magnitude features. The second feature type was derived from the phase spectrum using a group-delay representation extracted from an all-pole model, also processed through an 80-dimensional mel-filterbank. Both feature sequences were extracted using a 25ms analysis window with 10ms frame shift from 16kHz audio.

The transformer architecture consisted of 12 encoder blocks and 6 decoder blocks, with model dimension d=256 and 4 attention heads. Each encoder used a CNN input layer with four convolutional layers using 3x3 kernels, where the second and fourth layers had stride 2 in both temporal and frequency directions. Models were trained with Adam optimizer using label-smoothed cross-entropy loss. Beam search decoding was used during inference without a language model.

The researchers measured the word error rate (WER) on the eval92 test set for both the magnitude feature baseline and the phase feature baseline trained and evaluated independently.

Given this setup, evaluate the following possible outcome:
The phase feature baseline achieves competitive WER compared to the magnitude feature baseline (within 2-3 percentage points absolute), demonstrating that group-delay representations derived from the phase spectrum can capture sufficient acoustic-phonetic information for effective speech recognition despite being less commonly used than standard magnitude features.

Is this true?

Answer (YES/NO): YES